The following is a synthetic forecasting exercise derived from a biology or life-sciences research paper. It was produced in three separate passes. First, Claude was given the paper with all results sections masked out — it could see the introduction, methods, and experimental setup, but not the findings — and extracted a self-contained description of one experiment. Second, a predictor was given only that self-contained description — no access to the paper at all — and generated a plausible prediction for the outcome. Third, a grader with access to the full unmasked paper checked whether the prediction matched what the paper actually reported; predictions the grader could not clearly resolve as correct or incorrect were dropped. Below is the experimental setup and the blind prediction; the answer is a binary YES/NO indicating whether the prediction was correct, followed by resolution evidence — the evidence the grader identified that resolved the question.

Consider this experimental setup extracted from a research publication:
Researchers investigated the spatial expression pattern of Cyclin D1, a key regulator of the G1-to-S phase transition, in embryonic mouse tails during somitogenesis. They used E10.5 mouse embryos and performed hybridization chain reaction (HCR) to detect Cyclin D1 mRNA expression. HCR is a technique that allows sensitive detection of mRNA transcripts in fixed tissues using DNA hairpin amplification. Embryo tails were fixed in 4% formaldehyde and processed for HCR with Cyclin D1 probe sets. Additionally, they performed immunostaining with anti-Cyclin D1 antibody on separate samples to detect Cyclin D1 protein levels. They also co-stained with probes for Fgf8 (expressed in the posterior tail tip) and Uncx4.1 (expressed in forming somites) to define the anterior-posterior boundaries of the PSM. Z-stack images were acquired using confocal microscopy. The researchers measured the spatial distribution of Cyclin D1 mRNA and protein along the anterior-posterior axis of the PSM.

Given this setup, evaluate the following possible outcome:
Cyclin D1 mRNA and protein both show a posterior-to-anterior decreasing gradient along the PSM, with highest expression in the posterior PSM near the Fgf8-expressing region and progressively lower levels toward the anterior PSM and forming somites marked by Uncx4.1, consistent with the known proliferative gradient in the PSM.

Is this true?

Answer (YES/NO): NO